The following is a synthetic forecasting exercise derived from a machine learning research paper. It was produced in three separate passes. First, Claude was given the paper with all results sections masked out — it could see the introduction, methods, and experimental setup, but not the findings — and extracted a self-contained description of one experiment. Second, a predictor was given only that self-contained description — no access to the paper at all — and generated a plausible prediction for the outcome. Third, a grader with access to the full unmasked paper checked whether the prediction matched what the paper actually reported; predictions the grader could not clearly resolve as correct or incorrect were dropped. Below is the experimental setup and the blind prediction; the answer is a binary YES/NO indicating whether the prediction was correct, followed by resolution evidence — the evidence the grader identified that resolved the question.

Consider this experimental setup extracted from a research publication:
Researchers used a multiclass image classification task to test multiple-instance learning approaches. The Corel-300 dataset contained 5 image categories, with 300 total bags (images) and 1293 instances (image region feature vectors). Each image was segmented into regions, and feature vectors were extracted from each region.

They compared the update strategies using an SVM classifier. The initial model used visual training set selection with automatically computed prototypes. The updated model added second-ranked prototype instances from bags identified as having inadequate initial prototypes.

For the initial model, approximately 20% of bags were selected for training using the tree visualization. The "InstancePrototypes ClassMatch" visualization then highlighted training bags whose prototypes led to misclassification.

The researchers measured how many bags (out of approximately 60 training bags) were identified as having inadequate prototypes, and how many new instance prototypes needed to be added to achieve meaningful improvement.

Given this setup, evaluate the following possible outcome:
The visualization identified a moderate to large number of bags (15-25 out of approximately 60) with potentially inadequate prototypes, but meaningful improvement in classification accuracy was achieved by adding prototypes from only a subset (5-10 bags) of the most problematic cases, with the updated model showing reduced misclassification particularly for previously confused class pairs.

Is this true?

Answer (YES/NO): NO